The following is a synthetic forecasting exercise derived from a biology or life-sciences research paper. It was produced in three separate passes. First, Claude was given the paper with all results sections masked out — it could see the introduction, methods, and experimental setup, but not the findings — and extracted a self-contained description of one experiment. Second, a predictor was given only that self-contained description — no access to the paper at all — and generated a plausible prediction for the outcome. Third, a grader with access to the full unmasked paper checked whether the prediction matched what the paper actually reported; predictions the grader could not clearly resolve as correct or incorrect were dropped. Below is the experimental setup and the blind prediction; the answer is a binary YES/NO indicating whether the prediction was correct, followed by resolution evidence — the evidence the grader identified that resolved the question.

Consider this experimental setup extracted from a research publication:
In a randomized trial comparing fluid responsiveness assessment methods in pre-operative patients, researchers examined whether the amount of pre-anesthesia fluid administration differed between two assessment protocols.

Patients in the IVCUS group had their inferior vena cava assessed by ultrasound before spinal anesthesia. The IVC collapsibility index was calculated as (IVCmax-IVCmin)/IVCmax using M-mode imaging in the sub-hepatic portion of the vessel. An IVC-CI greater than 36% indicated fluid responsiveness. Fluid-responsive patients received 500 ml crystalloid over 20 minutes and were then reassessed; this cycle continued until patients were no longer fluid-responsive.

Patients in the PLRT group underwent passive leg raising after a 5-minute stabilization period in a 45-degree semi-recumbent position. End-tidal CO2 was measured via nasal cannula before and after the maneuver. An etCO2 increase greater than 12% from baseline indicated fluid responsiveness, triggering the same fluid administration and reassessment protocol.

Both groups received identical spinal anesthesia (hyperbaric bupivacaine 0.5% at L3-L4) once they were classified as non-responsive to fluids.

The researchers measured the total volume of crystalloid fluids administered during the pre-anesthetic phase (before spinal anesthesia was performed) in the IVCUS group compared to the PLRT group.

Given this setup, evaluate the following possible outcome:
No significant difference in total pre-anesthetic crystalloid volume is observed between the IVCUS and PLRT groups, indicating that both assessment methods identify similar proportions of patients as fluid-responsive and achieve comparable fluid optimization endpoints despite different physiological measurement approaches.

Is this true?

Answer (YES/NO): NO